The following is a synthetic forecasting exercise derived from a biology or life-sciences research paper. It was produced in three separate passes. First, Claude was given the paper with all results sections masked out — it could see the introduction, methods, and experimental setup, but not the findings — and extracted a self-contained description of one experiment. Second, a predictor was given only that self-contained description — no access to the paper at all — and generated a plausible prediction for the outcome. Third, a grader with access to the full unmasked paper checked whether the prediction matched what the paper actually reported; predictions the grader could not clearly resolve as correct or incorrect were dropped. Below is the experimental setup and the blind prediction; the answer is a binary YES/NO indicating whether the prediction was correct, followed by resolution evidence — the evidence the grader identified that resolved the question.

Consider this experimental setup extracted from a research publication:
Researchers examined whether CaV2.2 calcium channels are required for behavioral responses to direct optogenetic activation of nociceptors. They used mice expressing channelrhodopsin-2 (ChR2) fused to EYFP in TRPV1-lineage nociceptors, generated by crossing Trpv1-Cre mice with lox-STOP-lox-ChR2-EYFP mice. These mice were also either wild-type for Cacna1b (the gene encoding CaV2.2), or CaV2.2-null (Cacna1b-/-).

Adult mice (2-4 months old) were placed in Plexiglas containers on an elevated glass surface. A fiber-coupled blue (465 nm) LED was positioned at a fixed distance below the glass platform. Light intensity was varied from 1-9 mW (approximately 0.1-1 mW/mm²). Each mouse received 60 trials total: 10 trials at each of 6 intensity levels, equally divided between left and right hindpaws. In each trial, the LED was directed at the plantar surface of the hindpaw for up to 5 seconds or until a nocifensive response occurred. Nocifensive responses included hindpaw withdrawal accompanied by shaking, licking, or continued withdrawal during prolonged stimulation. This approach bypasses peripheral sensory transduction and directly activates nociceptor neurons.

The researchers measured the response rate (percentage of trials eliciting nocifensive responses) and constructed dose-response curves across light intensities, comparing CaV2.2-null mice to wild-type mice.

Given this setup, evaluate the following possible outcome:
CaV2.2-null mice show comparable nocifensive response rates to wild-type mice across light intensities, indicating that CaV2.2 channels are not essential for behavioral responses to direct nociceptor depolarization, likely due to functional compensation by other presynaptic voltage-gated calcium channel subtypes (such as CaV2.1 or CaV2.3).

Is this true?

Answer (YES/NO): NO